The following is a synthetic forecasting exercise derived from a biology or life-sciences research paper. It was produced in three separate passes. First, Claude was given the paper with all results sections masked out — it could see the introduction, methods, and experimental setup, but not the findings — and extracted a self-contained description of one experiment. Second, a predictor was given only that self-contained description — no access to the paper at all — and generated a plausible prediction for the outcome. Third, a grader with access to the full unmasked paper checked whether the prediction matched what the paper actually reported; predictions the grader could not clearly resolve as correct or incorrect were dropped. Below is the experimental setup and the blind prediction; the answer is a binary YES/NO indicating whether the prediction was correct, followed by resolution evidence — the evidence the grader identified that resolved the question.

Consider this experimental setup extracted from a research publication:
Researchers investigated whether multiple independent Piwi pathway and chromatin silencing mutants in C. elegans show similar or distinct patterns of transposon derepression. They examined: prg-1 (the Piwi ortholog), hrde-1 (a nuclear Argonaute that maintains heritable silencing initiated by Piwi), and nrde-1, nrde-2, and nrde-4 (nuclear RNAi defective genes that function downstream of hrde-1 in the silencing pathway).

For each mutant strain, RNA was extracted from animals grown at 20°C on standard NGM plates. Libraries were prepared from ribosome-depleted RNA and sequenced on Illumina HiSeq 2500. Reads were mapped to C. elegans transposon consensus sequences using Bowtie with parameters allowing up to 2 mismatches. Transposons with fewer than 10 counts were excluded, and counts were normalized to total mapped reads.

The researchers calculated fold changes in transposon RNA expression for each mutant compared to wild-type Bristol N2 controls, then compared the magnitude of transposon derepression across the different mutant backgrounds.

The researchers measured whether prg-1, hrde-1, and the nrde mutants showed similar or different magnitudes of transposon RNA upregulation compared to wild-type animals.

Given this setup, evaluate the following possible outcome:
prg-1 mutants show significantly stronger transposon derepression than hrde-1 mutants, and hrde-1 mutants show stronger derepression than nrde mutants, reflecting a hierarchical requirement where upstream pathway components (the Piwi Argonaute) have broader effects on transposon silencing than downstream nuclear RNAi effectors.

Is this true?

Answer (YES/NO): NO